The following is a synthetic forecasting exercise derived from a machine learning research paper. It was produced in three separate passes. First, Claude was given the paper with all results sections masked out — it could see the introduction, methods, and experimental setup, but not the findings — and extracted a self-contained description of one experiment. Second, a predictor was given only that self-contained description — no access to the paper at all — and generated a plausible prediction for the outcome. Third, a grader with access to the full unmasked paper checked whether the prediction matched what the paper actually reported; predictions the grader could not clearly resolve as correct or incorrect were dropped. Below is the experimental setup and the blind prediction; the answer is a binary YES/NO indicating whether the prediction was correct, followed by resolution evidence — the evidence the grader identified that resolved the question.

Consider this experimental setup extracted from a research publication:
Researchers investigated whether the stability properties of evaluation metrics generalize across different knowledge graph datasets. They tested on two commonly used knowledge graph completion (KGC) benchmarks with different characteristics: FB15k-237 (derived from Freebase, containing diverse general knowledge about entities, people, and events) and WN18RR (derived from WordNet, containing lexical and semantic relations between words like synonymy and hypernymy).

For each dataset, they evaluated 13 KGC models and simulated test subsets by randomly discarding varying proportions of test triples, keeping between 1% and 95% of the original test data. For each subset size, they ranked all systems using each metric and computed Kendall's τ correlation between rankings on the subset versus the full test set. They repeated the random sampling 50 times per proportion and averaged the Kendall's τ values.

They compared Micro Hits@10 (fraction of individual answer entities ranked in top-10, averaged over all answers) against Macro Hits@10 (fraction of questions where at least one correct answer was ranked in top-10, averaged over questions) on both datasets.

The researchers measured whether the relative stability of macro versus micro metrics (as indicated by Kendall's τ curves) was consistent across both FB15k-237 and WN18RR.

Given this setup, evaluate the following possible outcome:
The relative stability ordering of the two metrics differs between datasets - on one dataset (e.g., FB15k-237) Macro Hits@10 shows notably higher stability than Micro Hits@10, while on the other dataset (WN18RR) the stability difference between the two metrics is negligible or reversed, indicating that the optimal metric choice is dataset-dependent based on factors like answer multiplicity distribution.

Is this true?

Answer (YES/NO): NO